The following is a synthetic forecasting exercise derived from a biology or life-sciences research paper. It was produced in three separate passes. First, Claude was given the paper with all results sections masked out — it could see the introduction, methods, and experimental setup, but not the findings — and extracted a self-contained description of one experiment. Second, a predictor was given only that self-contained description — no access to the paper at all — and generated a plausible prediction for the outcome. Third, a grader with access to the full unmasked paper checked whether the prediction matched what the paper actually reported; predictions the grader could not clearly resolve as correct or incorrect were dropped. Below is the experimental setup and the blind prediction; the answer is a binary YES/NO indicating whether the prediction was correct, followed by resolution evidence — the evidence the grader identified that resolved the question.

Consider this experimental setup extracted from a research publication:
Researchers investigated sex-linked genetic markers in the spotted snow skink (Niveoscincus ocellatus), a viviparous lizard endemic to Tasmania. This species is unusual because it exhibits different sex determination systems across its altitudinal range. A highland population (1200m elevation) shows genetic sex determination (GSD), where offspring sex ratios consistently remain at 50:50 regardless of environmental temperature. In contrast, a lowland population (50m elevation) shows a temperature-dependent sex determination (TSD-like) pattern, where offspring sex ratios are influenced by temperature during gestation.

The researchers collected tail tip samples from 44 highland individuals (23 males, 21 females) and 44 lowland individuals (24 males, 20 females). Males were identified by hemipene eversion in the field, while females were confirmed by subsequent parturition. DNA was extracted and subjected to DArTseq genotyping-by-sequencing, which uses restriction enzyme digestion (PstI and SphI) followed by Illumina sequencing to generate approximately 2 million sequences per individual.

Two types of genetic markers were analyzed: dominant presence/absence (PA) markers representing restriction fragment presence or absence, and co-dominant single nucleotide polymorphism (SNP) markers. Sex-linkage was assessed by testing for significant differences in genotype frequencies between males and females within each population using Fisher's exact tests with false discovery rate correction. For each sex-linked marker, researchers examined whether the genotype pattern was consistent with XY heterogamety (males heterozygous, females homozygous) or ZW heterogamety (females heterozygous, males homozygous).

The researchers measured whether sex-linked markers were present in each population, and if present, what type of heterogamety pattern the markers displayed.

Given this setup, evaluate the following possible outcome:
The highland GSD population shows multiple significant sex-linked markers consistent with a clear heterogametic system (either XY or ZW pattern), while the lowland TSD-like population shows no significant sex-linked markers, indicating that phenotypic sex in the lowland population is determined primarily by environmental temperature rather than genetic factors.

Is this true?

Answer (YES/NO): NO